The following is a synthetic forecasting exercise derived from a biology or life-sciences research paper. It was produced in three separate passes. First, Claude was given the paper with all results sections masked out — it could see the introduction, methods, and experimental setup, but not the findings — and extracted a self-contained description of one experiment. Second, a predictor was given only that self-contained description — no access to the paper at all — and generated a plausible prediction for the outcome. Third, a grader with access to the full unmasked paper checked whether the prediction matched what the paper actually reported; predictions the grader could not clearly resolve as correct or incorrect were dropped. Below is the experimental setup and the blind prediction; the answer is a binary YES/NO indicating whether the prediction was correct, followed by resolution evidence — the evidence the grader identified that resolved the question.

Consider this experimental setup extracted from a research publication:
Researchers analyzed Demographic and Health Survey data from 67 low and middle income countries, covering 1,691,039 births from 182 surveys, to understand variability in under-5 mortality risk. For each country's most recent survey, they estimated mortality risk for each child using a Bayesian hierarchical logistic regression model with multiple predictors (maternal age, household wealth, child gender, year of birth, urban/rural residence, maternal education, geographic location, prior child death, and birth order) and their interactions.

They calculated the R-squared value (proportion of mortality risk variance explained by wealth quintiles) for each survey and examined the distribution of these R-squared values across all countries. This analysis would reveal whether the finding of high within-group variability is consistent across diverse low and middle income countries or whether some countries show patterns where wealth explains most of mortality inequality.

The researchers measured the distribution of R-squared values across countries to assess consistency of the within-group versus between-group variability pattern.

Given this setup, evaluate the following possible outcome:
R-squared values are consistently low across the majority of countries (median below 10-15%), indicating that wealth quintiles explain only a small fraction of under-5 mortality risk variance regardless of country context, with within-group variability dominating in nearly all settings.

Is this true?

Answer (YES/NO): NO